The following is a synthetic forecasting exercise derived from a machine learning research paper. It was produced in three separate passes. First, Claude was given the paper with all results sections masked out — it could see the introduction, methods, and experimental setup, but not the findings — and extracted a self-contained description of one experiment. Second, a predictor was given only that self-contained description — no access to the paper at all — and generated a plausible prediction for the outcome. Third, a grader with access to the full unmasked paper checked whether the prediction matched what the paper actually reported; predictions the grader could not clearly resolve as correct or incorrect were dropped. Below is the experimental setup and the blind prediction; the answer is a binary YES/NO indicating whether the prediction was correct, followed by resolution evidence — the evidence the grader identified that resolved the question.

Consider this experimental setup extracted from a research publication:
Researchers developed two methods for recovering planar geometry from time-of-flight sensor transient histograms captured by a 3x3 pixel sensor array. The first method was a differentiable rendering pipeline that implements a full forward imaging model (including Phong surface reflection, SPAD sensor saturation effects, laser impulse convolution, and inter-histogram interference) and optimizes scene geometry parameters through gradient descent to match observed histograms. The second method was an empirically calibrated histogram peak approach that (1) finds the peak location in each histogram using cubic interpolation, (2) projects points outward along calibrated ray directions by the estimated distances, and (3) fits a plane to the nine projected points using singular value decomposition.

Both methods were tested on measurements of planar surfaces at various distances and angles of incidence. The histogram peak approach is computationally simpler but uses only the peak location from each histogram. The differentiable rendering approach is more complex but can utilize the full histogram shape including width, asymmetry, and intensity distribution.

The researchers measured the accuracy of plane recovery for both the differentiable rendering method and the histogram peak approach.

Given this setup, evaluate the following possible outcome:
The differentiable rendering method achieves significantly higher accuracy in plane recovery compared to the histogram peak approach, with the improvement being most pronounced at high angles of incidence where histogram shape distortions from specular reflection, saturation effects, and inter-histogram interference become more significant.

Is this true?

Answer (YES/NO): NO